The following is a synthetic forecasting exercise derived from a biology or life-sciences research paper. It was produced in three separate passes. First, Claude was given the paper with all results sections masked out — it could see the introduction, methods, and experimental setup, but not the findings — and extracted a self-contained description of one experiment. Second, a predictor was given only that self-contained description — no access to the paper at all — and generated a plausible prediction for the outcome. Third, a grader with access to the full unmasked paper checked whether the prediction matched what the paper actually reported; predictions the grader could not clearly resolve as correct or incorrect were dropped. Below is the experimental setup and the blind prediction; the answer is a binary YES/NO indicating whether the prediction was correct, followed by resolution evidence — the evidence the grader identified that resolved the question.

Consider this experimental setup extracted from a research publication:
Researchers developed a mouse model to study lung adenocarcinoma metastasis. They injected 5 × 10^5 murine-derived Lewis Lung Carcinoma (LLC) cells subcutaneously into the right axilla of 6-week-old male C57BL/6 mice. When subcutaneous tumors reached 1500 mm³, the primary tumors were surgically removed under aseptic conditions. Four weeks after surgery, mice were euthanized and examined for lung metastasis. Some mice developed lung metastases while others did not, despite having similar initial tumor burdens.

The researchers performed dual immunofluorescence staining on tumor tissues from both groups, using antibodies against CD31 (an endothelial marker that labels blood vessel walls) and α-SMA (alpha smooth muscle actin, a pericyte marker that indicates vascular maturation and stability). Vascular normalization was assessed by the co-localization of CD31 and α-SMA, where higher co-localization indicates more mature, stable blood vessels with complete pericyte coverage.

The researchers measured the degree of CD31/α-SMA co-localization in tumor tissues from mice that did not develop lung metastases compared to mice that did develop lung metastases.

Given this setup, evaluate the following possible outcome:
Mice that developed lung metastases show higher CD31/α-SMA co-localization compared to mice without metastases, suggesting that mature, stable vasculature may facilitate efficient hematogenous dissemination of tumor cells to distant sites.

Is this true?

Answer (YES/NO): NO